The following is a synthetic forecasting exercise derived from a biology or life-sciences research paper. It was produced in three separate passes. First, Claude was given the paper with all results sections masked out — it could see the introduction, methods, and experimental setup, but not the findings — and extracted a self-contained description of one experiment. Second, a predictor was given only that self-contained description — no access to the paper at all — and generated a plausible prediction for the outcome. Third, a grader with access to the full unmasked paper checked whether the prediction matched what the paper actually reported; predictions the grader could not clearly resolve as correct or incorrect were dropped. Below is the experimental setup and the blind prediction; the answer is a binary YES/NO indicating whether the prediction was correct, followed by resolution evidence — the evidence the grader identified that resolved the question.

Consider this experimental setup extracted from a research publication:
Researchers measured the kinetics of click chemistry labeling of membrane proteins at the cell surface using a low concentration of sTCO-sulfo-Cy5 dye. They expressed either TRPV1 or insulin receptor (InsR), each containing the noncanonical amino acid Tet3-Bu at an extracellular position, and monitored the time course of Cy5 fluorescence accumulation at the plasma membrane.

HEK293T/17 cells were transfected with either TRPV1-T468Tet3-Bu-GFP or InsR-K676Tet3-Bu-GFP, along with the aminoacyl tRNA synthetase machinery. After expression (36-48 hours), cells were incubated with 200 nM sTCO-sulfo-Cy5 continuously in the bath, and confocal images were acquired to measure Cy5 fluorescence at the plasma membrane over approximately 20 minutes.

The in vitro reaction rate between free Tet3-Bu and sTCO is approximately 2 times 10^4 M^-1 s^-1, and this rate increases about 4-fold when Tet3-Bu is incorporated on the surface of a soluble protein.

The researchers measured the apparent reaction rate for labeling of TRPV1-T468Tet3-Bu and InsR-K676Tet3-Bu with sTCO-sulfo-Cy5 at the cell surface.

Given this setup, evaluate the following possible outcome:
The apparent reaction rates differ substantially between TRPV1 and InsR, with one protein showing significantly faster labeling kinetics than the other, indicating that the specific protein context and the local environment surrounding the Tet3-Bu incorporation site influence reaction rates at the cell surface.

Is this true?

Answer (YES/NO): NO